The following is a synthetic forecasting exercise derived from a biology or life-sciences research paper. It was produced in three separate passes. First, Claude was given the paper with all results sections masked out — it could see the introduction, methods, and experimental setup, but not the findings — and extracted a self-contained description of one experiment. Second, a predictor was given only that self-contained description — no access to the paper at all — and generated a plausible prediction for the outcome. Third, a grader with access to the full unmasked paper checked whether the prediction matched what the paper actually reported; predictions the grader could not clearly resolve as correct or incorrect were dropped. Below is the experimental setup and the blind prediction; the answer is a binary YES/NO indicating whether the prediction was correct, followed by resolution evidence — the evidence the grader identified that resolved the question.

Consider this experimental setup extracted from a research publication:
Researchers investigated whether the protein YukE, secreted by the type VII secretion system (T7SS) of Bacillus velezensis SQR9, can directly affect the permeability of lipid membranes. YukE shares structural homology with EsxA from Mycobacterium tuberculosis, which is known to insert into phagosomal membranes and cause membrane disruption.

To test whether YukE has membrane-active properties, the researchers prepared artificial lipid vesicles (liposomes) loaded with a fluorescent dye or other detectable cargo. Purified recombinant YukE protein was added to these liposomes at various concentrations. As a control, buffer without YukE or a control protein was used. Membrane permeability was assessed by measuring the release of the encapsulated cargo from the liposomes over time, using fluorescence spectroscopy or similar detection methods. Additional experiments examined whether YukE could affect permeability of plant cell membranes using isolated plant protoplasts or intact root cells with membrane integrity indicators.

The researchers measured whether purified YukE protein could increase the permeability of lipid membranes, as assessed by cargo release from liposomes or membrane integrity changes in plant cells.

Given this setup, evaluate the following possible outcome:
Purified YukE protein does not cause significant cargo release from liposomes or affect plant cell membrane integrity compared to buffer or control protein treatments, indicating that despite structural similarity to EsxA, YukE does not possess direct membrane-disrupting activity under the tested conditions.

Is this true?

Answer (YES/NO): NO